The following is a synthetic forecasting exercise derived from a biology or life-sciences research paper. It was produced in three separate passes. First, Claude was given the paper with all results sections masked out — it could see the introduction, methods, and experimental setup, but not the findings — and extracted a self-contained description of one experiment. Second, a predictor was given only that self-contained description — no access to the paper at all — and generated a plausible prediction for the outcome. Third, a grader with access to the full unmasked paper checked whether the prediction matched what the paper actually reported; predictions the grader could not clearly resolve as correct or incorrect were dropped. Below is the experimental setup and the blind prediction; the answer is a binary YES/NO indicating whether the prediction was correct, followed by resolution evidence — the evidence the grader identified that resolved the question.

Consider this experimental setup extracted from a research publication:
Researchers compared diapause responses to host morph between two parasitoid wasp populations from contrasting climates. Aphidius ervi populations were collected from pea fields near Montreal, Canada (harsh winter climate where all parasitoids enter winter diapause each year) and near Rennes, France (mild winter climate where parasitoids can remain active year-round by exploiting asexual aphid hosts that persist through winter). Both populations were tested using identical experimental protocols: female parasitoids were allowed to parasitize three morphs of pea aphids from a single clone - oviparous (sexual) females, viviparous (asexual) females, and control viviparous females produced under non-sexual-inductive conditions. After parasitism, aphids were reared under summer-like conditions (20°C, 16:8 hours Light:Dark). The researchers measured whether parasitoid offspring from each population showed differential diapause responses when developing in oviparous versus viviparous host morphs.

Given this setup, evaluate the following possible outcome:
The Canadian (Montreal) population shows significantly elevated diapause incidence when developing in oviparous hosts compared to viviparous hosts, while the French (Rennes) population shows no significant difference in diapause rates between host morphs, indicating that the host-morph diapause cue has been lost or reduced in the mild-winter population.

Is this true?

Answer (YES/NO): YES